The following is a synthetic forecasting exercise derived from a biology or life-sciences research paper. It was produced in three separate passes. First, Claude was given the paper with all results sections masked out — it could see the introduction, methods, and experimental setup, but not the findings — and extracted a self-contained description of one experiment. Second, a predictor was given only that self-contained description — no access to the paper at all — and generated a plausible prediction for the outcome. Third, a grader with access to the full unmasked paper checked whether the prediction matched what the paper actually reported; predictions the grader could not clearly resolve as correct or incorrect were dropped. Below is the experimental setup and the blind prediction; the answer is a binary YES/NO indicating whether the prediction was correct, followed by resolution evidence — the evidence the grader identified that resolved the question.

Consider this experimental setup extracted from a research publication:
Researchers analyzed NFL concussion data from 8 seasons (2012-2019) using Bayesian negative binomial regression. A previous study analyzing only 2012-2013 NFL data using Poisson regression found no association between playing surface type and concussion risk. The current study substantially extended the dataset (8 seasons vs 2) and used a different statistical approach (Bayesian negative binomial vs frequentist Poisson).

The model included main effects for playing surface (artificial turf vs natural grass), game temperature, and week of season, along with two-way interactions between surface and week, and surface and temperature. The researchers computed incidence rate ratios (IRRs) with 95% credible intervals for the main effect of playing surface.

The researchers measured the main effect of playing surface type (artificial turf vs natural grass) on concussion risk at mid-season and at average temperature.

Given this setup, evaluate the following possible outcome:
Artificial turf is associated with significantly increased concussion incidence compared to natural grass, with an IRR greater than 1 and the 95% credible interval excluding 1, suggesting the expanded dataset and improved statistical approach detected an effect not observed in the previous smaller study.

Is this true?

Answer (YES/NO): YES